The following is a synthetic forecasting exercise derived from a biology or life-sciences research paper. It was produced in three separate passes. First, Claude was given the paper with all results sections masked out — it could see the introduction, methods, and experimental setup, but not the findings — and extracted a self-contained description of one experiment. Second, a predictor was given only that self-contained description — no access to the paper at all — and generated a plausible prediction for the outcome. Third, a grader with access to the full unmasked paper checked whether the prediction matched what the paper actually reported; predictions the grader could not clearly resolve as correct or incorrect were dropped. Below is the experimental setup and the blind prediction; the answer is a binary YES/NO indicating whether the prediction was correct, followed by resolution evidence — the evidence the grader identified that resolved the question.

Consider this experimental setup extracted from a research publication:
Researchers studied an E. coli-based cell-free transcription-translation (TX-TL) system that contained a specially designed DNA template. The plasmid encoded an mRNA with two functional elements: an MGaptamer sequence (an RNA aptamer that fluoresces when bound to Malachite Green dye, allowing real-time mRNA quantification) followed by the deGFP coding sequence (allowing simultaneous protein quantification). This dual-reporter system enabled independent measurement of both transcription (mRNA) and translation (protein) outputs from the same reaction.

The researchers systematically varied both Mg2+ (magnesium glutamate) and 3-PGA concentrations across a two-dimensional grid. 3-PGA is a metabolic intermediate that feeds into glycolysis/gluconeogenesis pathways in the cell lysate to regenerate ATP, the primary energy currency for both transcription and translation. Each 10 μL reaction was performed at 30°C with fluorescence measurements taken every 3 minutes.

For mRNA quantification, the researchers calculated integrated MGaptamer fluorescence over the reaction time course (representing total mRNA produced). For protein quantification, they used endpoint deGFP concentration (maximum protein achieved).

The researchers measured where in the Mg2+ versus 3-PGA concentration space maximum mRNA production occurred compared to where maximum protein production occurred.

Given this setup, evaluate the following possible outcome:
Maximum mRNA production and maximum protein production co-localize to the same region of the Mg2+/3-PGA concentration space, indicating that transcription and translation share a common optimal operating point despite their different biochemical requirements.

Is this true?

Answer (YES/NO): NO